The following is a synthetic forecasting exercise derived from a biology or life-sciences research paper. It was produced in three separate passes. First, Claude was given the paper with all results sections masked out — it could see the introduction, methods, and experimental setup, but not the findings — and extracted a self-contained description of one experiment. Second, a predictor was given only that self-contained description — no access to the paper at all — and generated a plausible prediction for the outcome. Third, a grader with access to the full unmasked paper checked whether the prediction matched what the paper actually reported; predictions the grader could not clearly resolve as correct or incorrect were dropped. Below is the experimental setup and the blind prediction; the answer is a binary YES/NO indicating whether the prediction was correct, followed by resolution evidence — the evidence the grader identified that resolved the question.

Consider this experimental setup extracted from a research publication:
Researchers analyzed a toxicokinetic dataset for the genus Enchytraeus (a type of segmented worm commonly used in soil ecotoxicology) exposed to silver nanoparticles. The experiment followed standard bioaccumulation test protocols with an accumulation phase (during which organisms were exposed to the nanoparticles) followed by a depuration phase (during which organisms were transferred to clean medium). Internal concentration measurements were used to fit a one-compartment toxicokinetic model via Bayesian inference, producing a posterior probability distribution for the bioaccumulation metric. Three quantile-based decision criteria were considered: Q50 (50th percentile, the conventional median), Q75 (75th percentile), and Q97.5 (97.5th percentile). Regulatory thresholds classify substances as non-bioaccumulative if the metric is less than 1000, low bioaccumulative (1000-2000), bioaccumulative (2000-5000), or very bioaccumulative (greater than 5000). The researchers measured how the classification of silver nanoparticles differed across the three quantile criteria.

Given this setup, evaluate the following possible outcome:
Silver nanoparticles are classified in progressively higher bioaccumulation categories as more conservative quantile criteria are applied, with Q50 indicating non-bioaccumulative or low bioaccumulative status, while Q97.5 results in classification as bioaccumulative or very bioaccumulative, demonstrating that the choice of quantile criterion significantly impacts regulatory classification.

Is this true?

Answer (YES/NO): NO